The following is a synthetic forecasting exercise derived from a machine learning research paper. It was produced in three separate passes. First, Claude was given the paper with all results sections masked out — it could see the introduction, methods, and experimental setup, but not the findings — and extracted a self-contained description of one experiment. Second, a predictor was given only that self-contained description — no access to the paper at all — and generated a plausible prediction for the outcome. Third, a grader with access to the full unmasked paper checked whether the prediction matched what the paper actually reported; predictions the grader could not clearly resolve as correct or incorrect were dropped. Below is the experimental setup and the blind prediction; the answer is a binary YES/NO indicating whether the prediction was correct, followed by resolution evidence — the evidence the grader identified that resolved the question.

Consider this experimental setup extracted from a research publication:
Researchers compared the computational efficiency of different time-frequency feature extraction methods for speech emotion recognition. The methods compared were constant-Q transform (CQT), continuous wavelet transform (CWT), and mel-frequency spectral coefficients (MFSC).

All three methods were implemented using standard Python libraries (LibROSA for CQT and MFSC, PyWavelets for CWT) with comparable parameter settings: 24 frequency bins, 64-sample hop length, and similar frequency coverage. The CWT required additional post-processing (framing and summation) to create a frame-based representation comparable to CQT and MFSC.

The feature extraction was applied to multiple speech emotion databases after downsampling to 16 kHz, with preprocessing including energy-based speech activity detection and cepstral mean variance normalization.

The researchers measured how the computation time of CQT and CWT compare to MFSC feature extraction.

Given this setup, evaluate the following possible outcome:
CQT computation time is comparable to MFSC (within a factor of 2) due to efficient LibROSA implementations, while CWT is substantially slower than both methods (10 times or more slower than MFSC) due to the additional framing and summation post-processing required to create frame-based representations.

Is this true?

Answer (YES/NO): NO